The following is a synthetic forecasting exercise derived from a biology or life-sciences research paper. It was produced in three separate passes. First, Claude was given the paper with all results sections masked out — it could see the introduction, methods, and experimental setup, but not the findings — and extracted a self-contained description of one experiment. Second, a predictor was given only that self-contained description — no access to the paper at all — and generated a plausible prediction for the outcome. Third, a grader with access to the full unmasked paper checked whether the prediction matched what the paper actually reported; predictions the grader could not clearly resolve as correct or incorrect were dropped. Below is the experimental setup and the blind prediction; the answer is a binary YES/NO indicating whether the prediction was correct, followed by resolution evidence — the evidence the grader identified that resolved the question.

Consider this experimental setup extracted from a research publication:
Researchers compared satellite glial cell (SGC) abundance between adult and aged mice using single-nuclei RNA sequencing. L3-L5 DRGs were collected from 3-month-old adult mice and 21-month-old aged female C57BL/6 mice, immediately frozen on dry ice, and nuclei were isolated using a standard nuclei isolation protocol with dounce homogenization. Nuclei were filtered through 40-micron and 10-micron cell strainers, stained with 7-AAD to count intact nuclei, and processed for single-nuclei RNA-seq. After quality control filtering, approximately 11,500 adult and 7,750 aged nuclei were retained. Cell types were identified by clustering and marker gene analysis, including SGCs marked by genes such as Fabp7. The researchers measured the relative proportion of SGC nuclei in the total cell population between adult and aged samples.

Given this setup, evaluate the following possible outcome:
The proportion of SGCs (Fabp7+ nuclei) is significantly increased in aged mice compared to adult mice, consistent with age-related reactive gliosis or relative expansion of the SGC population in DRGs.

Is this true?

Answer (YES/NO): NO